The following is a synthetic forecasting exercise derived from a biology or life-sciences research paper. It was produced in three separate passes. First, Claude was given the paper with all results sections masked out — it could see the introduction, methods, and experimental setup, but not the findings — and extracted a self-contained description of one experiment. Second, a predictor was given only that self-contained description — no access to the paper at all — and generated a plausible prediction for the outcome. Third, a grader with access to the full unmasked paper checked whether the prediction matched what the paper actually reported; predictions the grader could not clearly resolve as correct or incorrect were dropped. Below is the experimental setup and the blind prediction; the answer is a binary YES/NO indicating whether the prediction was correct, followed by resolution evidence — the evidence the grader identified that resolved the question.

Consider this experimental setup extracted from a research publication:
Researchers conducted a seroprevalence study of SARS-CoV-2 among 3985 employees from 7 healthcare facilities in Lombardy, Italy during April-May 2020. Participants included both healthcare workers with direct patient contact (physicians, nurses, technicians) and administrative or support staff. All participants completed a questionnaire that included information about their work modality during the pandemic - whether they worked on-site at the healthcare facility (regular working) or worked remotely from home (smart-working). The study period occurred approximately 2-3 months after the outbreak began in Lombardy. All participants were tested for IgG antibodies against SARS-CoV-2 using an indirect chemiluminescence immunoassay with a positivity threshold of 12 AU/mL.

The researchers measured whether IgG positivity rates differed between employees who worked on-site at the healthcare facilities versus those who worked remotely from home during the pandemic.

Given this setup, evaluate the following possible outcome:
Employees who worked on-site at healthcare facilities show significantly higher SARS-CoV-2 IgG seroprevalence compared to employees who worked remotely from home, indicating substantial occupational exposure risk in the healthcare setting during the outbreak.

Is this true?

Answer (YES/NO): NO